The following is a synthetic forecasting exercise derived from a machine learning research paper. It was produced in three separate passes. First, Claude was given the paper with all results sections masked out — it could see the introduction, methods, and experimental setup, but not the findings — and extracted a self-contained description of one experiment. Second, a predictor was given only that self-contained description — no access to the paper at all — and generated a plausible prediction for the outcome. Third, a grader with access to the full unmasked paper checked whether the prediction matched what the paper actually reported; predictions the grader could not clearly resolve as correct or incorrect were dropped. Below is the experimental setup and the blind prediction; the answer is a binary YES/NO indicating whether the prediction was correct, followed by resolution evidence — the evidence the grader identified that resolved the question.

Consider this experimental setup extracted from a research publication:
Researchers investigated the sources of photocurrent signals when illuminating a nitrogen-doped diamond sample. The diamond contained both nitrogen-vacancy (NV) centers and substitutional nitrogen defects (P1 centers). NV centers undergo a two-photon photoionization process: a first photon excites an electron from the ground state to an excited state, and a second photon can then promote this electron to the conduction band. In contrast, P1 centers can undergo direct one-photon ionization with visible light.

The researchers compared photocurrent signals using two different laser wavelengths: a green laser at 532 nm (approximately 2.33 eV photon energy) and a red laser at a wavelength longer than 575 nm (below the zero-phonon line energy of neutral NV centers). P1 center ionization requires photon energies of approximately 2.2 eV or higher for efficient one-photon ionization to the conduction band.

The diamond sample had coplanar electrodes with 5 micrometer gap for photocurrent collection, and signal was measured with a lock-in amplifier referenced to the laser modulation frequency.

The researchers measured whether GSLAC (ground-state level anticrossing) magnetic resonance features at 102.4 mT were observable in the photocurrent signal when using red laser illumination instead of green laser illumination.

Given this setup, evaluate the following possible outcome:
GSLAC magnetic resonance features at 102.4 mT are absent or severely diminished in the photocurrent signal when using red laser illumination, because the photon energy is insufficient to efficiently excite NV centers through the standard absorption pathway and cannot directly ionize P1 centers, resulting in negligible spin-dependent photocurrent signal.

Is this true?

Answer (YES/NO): NO